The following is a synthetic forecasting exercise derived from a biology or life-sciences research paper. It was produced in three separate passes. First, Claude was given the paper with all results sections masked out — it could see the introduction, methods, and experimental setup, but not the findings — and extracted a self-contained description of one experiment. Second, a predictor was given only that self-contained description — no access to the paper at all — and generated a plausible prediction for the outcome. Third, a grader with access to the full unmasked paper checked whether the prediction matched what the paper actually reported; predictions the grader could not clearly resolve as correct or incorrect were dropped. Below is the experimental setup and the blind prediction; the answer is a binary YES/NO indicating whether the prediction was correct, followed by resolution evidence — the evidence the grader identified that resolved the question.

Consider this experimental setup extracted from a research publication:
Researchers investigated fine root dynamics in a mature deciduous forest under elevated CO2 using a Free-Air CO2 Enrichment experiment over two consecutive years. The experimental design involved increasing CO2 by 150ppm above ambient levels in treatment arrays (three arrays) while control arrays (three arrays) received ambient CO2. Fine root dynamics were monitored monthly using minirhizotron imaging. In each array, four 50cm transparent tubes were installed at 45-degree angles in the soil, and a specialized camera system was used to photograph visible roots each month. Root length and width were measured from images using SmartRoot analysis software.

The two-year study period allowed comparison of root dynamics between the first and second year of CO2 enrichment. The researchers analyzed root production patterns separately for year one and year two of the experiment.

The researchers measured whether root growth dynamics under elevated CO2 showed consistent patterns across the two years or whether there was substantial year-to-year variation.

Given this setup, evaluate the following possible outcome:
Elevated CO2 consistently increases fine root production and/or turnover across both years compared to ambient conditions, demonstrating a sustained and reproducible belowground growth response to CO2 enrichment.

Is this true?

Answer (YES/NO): NO